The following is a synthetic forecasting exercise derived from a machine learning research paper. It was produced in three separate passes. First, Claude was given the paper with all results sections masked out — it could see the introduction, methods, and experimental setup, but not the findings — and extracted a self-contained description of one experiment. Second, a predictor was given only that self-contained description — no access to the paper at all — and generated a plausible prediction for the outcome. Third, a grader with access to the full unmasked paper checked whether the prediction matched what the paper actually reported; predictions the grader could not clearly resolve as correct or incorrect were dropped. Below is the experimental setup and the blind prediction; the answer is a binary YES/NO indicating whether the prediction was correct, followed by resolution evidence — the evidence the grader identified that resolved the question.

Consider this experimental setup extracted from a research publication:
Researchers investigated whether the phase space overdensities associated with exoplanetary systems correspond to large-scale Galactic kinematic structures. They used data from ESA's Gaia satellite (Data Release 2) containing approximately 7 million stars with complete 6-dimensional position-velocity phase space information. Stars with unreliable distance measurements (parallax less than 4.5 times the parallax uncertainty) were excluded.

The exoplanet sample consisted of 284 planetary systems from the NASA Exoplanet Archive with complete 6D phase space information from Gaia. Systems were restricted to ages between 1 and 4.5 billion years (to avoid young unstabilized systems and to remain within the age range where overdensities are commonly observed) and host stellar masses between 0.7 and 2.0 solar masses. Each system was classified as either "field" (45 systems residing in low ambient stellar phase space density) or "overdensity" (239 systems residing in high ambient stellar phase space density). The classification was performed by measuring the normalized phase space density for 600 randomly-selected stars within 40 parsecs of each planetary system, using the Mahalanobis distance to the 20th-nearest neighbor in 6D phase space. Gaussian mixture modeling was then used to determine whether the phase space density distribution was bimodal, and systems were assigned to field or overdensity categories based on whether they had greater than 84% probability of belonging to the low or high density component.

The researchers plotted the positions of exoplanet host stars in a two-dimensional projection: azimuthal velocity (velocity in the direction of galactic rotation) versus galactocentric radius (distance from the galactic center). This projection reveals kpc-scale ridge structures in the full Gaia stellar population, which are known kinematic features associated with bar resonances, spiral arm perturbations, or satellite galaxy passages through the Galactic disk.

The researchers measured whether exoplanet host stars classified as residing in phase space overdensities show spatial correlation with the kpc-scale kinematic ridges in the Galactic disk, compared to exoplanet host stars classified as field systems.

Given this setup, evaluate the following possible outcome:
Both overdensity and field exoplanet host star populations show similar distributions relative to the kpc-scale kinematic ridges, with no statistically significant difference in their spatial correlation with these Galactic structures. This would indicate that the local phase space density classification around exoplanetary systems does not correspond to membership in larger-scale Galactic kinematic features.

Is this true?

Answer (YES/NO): NO